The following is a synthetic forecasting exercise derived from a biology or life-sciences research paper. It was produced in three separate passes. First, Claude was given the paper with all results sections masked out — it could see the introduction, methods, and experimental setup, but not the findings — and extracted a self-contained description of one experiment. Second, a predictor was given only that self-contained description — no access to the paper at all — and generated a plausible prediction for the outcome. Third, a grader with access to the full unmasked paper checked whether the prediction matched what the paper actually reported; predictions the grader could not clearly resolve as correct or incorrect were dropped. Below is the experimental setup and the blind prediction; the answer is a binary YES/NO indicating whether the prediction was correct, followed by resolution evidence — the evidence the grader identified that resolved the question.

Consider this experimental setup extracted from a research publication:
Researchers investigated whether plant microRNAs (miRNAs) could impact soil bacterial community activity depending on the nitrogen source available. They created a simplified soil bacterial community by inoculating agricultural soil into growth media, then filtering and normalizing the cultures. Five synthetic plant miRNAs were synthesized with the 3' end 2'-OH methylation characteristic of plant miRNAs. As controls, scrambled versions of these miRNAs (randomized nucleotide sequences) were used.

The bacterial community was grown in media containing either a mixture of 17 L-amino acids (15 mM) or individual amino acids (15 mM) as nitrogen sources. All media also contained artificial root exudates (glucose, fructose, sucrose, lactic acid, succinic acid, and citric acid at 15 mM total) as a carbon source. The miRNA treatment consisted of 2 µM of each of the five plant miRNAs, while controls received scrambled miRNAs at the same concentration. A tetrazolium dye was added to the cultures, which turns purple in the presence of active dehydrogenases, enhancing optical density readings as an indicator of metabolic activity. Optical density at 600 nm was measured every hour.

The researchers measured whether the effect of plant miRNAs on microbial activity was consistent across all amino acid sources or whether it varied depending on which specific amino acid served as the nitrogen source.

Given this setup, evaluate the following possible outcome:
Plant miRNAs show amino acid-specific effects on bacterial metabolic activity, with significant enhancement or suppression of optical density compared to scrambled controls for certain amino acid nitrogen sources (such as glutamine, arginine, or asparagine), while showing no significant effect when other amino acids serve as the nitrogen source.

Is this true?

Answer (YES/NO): YES